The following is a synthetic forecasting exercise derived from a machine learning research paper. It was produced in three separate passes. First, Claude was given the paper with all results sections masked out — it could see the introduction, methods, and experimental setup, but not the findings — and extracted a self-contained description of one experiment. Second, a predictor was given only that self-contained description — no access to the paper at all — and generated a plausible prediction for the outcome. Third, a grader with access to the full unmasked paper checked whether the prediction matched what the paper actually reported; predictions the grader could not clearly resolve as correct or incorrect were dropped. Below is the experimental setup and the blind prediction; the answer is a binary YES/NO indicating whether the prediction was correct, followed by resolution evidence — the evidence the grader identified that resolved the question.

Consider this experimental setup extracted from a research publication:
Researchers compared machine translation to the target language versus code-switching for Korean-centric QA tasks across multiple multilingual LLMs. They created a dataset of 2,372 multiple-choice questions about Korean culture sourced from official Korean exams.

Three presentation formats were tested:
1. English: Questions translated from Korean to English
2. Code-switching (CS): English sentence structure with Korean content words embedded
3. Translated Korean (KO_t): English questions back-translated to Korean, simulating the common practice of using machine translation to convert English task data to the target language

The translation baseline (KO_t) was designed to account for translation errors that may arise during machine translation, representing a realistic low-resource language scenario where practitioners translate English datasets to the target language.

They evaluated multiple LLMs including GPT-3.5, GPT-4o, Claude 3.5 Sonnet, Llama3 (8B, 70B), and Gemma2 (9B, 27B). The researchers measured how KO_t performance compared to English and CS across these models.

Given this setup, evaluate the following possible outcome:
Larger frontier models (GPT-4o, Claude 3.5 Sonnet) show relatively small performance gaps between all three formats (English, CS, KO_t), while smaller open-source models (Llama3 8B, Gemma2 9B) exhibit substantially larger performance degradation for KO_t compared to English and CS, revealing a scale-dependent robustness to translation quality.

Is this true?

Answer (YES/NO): NO